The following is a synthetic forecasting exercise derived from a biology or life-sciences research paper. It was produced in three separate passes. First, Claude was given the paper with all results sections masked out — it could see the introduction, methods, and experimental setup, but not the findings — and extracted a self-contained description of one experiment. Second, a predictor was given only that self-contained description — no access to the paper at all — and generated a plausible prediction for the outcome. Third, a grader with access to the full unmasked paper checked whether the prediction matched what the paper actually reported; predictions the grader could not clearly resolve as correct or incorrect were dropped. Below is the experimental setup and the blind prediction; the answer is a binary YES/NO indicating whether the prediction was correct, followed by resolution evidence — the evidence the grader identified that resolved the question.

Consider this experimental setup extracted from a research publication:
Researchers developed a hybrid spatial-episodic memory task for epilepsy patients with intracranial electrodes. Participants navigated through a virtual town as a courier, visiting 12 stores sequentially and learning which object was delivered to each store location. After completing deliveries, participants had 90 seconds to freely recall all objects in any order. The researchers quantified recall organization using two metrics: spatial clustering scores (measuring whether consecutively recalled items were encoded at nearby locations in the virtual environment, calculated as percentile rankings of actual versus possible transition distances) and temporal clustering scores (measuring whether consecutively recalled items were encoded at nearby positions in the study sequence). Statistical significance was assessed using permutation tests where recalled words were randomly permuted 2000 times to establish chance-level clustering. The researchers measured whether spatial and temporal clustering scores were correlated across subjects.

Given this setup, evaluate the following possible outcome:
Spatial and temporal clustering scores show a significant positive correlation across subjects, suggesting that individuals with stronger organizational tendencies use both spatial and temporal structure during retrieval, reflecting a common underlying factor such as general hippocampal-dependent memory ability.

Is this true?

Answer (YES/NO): NO